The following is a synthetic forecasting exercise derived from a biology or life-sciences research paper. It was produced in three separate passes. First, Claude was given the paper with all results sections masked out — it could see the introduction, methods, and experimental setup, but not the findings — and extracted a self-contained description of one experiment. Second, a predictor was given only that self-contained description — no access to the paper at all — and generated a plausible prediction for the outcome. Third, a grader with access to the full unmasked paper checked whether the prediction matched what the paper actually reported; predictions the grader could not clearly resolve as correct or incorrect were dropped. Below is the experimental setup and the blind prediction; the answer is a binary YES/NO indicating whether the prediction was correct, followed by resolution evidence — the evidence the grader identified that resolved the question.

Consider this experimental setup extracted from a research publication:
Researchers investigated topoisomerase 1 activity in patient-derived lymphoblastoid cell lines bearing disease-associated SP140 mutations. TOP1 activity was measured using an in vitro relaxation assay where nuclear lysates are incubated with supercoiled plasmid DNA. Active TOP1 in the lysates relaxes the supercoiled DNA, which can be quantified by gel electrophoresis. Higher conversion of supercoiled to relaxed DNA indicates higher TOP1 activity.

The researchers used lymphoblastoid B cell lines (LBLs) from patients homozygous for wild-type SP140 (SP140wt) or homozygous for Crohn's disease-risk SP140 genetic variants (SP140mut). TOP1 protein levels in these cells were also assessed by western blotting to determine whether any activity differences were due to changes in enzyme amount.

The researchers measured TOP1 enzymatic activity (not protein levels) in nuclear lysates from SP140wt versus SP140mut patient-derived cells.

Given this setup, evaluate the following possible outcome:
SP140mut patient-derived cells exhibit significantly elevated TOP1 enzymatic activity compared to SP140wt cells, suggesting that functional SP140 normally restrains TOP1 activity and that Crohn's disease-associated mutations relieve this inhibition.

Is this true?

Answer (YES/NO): YES